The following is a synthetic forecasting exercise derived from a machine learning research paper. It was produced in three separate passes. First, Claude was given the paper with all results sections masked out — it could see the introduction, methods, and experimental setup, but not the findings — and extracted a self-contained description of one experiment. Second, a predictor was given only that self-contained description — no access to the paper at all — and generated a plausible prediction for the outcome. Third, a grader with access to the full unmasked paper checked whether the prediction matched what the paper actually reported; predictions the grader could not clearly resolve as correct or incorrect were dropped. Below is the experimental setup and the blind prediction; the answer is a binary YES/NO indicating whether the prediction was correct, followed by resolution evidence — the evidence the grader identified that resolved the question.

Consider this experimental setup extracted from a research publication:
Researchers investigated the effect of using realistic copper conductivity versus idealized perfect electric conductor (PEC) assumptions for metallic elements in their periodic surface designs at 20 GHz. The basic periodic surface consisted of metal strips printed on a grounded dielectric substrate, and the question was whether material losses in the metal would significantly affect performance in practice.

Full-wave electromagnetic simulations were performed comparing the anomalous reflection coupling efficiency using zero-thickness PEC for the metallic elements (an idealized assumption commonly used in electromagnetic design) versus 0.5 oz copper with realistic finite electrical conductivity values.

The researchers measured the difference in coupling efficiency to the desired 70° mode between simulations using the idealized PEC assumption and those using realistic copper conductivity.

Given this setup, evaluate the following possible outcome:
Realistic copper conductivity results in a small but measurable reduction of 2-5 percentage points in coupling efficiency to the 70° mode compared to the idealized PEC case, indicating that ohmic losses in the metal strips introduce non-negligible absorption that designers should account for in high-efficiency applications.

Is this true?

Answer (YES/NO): NO